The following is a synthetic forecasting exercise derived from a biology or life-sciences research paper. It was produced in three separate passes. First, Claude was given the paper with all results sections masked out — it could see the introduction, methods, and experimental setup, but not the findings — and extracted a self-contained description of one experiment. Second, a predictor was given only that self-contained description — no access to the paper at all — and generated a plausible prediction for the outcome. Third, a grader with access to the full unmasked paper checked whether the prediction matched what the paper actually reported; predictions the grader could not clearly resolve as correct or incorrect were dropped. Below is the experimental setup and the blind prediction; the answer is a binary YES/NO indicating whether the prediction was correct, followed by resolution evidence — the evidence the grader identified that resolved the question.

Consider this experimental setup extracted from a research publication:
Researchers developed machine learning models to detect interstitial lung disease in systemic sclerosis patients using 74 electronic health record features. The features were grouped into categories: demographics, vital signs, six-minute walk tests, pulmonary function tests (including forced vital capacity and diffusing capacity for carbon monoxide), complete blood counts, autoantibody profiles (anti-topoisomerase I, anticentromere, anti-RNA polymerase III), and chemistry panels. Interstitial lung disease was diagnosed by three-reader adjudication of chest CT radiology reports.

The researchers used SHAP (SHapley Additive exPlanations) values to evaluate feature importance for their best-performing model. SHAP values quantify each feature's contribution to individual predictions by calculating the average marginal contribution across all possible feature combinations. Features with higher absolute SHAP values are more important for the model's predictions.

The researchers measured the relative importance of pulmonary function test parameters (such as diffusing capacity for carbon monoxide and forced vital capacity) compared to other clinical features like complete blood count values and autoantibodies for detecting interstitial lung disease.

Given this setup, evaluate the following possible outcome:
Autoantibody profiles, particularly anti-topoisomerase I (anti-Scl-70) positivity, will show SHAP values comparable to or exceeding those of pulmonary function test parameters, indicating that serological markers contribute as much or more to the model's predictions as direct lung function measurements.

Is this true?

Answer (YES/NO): YES